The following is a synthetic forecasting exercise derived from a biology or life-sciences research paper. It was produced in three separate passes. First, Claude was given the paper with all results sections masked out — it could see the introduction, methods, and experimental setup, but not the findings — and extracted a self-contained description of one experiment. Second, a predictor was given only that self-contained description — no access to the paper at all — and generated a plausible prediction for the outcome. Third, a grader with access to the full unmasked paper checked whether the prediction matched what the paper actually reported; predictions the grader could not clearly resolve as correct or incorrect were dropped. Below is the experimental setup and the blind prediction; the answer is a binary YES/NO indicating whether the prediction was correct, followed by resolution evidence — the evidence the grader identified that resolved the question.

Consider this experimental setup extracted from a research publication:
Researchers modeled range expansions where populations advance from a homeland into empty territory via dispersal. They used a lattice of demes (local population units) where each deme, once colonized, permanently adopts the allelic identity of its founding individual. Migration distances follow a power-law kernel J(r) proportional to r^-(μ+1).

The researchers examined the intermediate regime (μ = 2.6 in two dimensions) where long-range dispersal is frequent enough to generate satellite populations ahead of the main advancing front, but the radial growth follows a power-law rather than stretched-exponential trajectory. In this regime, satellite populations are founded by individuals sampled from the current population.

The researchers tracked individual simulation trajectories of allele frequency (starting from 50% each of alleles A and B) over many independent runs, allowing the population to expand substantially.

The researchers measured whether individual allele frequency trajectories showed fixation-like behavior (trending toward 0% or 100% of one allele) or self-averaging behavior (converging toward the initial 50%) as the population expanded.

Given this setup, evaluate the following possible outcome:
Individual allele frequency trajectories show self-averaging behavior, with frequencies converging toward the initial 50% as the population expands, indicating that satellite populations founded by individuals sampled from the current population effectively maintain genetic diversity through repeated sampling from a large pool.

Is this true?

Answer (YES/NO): NO